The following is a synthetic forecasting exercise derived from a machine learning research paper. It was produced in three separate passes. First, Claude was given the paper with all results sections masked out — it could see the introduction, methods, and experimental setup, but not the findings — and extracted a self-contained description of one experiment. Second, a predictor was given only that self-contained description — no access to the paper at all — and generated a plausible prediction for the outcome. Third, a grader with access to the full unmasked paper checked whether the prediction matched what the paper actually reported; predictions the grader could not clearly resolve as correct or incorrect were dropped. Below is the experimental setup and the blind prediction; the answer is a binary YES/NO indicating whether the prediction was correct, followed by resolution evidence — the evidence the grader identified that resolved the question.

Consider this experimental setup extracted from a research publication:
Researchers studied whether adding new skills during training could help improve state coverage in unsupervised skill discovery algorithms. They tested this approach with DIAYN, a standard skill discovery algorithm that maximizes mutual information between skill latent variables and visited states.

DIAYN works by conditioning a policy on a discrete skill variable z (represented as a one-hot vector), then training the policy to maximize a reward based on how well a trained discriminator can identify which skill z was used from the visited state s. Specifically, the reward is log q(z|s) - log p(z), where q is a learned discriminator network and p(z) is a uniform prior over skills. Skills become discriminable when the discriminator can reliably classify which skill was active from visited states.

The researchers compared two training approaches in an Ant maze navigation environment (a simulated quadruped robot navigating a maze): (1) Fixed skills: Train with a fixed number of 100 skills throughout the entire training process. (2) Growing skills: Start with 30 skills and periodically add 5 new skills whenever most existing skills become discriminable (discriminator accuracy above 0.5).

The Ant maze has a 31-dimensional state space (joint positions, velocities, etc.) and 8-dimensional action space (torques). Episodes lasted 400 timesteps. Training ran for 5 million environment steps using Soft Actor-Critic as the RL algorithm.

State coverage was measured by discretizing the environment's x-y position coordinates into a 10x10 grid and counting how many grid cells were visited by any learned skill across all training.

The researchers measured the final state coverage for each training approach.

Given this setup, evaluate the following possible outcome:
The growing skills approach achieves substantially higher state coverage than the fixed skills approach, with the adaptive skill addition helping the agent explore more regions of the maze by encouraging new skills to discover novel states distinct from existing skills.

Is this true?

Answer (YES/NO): NO